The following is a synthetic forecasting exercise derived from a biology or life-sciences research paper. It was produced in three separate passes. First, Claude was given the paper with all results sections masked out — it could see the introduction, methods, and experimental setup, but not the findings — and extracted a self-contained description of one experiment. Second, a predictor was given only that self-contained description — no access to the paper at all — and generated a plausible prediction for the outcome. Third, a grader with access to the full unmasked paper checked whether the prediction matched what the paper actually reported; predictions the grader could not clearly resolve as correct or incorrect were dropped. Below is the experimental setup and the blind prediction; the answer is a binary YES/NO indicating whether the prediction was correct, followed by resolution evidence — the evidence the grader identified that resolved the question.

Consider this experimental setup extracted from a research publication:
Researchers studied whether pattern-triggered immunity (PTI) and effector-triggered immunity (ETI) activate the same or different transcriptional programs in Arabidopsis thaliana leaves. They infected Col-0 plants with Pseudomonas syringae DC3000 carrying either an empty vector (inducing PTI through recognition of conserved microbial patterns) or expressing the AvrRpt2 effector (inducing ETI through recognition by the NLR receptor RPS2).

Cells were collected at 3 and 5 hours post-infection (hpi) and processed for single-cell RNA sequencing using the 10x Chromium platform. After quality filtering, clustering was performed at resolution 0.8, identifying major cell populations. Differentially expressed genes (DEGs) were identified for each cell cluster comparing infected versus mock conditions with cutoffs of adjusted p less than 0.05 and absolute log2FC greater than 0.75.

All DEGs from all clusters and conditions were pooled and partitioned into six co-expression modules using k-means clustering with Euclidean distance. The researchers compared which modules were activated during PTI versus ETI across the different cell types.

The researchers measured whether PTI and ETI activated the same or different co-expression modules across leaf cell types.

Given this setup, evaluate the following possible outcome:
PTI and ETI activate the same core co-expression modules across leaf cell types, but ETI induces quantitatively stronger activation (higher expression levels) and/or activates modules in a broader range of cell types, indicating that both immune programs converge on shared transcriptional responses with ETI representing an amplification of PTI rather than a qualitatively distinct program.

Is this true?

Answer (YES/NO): YES